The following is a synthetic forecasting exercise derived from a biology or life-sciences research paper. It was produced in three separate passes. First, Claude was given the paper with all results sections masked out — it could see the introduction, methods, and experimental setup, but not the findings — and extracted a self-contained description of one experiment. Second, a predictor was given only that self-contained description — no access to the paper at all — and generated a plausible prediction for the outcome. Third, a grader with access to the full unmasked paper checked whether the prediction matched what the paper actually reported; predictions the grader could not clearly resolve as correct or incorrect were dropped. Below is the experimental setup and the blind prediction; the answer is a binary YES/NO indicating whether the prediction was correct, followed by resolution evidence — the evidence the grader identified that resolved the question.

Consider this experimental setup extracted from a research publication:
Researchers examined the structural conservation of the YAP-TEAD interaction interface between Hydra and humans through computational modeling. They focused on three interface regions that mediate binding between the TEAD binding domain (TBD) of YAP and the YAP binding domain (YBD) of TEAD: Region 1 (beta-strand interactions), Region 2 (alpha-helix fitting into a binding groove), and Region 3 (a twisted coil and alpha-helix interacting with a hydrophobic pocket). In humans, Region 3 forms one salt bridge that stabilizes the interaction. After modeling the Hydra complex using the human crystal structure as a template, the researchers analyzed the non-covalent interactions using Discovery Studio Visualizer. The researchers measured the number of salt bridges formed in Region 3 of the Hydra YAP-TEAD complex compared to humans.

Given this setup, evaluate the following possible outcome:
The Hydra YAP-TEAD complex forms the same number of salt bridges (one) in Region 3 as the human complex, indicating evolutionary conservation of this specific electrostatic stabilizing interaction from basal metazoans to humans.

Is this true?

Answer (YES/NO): NO